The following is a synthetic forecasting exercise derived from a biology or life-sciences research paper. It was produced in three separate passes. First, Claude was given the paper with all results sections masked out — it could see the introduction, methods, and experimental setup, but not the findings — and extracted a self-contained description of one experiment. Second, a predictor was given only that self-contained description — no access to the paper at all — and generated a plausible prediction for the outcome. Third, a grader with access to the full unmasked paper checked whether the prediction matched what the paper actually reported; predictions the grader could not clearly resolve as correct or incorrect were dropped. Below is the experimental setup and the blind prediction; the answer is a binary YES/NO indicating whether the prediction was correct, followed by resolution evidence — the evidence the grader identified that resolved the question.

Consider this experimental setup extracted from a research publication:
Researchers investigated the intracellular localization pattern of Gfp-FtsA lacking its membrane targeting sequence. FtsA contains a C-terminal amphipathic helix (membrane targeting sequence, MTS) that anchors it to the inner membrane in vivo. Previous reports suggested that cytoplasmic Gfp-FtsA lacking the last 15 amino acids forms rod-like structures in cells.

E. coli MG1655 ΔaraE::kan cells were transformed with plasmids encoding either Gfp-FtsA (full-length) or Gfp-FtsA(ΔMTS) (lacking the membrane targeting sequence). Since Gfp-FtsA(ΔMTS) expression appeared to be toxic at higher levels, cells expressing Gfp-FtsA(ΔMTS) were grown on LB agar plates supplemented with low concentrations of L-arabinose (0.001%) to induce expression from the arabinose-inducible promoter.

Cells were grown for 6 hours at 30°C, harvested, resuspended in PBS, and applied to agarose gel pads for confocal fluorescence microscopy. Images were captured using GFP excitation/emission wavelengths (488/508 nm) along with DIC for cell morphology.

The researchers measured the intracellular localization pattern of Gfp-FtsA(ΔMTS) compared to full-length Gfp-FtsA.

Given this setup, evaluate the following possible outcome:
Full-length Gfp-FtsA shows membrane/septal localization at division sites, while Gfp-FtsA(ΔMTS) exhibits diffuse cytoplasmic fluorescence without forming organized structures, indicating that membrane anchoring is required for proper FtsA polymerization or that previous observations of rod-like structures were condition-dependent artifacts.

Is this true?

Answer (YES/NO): NO